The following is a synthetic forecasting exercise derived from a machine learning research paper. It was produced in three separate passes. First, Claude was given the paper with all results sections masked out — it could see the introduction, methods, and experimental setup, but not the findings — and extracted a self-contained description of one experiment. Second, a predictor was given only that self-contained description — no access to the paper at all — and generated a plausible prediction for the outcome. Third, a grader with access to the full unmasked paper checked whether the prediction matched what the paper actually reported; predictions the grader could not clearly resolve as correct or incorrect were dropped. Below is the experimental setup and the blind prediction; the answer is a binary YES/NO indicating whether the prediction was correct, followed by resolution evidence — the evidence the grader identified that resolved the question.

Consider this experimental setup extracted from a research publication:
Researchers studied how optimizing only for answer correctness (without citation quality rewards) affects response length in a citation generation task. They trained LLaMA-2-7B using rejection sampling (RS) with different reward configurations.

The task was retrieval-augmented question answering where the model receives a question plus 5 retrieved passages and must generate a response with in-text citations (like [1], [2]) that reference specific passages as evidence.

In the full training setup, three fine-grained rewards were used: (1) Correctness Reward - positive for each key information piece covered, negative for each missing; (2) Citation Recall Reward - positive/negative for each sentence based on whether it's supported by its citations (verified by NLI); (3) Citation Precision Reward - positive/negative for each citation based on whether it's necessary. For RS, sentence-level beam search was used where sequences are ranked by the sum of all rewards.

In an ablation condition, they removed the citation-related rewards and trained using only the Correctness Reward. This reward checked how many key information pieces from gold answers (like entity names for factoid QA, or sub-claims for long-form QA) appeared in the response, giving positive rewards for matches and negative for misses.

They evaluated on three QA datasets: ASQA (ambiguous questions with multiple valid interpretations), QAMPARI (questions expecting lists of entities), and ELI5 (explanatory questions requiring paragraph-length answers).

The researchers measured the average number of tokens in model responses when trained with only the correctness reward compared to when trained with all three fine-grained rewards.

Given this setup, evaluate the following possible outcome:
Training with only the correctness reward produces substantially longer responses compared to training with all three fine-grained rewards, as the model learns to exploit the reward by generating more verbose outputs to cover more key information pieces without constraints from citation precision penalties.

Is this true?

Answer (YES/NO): YES